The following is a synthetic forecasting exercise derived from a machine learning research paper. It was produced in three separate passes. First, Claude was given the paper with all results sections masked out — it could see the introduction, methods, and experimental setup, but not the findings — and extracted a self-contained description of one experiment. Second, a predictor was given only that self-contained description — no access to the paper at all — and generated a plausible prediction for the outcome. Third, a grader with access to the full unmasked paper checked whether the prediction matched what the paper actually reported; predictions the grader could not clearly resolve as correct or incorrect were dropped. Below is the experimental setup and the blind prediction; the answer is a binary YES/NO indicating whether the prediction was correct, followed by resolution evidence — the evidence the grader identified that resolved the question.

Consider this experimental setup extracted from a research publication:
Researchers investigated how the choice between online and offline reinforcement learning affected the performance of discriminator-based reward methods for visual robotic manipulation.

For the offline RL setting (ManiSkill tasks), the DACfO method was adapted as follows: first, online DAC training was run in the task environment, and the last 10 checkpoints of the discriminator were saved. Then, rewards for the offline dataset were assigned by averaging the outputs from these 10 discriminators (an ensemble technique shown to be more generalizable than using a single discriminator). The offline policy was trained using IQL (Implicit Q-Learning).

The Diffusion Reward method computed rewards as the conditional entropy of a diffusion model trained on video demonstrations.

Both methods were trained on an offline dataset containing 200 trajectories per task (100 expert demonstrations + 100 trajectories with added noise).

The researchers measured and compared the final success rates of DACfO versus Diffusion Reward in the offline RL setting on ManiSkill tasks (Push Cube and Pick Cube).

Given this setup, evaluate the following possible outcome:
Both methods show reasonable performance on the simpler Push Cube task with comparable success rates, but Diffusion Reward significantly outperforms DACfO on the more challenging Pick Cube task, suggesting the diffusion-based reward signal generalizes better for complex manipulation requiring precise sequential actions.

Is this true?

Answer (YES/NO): NO